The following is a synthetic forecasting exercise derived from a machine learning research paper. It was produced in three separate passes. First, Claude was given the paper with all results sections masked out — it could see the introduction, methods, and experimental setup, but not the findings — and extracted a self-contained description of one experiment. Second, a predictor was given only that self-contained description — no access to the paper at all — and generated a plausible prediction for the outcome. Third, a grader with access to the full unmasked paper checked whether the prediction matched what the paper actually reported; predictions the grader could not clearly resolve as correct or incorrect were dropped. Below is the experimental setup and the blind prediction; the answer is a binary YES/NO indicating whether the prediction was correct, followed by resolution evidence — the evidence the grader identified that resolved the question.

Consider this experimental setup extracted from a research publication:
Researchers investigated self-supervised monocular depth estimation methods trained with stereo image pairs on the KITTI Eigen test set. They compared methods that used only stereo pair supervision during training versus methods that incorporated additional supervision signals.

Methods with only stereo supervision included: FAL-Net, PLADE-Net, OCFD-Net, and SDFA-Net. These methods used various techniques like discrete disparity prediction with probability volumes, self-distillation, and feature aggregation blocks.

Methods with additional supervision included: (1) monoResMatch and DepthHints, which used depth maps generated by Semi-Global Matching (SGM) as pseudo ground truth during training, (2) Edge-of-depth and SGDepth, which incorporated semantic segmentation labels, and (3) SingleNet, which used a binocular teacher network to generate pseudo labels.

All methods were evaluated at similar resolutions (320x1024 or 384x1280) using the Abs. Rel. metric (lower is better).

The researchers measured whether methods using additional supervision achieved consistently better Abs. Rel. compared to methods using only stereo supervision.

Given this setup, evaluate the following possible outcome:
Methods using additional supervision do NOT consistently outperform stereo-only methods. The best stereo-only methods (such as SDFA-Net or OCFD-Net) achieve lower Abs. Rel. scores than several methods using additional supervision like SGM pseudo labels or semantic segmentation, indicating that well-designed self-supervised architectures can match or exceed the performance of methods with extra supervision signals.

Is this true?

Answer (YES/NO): YES